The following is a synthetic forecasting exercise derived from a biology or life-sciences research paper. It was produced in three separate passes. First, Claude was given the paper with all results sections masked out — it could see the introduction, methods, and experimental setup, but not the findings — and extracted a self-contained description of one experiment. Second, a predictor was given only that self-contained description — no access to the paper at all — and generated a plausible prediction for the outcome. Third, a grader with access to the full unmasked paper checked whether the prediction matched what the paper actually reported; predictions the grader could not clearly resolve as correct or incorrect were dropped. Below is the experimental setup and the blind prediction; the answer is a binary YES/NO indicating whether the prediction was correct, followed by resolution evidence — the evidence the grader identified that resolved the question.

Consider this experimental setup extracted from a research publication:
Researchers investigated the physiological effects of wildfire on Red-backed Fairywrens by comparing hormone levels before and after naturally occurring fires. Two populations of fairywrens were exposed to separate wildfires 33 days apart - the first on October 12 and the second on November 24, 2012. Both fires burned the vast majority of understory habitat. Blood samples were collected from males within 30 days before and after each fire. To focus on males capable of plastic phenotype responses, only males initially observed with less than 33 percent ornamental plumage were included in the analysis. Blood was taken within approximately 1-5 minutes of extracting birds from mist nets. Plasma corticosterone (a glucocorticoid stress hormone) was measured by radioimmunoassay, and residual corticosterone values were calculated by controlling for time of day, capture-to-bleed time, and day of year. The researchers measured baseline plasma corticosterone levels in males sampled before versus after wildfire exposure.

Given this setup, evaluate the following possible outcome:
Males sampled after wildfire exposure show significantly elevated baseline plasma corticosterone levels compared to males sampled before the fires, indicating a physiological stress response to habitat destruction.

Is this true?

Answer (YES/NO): YES